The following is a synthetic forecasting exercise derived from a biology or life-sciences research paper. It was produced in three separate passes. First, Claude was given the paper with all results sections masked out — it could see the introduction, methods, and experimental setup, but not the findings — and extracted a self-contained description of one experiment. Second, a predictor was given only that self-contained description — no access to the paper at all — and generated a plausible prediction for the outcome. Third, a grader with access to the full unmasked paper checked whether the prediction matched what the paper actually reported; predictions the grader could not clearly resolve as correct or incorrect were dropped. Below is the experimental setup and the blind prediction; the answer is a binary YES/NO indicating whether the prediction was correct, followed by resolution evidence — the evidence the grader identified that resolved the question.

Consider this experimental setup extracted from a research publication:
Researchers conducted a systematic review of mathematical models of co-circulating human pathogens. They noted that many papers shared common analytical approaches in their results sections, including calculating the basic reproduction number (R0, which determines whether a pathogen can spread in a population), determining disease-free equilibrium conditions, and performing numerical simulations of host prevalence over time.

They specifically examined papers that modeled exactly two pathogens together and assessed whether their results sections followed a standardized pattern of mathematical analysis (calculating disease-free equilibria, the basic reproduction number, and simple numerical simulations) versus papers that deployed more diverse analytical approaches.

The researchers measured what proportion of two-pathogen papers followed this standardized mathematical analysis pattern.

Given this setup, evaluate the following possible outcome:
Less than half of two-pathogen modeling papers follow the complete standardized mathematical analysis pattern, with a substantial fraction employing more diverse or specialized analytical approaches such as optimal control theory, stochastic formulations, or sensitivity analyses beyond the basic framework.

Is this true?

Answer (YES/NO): YES